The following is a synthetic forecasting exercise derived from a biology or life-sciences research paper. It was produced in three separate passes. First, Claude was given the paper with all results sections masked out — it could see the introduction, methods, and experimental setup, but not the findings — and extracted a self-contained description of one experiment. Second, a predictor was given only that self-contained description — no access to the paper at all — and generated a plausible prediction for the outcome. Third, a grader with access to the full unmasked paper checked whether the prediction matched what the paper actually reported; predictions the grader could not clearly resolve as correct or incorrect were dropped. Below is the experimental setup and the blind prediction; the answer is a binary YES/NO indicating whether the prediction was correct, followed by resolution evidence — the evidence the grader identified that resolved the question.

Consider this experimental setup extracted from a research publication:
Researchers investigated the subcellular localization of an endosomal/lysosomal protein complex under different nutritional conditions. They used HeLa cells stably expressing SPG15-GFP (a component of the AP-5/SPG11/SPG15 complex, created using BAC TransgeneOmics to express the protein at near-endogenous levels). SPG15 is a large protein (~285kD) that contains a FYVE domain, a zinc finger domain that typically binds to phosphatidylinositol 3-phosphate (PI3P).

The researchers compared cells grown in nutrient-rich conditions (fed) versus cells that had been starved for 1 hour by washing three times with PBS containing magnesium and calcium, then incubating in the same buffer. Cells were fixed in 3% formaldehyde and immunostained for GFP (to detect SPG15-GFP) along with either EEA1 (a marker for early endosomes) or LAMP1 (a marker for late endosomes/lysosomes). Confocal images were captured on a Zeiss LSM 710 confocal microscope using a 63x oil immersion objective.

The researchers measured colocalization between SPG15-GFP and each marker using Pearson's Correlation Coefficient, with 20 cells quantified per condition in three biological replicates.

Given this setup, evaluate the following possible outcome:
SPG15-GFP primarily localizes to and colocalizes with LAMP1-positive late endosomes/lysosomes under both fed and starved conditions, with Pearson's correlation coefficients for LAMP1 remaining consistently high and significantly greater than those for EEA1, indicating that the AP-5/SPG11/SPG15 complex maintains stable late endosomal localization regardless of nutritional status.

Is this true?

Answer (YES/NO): NO